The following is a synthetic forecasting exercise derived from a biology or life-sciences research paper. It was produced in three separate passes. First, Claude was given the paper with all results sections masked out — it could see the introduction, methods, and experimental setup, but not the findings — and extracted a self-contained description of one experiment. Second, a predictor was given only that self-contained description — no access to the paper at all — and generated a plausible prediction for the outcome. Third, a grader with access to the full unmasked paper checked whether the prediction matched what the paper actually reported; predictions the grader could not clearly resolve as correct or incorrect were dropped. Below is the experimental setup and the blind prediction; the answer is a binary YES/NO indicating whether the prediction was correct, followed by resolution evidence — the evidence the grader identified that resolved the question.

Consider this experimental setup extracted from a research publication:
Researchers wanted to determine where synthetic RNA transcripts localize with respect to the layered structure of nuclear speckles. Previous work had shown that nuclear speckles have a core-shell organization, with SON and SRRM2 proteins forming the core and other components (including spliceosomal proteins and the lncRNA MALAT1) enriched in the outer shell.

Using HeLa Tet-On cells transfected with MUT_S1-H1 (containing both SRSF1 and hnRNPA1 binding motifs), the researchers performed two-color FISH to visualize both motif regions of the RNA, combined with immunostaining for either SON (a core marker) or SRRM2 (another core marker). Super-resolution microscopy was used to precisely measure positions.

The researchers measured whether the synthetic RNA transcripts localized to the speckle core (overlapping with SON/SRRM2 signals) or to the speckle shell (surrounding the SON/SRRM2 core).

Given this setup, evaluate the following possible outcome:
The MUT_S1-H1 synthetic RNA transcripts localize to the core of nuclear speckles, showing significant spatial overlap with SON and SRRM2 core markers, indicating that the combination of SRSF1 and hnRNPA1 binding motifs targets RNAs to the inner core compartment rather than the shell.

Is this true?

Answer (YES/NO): NO